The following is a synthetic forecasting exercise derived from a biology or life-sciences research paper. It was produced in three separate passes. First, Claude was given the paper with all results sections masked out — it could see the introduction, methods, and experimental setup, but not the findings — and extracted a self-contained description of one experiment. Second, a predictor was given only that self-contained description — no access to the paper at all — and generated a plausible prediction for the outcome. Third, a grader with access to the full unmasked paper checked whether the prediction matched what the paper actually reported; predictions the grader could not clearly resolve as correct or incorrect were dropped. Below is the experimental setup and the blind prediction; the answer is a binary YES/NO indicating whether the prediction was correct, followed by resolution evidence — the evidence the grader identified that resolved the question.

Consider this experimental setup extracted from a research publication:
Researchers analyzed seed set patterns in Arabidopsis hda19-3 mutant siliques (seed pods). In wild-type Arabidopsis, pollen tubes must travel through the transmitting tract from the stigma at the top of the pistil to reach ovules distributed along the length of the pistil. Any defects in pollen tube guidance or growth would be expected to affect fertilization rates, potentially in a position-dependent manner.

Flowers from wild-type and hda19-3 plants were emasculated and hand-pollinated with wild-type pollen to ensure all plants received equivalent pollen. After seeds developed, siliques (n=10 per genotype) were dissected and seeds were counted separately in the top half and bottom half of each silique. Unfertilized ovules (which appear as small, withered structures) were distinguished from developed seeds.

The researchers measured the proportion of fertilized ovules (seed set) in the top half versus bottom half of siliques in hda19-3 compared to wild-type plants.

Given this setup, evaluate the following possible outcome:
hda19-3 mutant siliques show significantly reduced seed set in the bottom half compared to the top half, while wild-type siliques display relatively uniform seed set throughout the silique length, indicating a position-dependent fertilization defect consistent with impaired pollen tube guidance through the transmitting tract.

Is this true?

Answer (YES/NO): YES